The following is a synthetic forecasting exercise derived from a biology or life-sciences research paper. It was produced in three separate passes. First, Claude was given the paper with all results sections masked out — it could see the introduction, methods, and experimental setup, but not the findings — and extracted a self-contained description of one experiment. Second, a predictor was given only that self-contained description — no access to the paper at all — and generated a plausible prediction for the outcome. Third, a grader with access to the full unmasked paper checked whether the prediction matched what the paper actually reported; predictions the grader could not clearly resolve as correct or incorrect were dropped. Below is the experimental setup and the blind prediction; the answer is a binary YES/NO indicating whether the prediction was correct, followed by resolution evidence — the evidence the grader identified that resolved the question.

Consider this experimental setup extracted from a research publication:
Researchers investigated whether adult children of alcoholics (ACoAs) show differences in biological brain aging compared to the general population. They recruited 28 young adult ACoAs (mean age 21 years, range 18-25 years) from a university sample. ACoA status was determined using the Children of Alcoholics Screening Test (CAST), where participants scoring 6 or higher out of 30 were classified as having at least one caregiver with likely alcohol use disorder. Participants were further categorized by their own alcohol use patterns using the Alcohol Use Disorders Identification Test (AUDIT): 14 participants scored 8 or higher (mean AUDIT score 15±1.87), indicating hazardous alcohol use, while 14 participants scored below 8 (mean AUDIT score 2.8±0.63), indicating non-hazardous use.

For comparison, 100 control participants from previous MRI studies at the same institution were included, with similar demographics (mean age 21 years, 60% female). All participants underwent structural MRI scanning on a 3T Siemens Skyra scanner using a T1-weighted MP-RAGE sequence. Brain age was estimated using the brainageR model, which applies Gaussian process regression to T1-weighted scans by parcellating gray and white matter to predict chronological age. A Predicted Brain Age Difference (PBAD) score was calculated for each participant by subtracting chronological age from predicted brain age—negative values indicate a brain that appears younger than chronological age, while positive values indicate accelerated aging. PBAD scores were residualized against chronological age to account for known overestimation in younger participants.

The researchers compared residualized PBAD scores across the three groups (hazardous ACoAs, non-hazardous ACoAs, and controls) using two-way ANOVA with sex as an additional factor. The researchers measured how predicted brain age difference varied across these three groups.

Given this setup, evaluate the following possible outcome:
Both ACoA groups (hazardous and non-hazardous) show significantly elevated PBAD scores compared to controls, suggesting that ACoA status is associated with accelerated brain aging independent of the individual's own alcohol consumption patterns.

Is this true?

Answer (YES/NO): NO